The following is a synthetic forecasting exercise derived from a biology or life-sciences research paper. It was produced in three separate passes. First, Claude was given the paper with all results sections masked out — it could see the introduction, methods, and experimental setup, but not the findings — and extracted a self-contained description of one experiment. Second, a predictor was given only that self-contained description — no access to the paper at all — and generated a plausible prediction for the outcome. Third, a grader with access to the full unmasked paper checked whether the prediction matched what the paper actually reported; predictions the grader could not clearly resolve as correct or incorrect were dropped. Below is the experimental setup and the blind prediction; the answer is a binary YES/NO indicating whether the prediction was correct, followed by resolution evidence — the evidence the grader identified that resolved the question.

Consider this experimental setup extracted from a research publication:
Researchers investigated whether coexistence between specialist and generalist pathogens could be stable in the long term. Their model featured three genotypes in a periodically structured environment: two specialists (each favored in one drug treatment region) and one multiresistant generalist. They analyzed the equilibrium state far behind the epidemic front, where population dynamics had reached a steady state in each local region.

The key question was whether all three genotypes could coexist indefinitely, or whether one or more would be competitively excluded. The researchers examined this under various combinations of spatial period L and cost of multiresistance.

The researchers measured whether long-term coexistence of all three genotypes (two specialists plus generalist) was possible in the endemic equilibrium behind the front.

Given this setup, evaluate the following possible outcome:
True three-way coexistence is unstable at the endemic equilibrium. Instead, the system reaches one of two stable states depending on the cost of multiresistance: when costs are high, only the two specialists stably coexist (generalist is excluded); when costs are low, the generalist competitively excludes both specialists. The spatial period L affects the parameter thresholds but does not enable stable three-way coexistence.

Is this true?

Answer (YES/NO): NO